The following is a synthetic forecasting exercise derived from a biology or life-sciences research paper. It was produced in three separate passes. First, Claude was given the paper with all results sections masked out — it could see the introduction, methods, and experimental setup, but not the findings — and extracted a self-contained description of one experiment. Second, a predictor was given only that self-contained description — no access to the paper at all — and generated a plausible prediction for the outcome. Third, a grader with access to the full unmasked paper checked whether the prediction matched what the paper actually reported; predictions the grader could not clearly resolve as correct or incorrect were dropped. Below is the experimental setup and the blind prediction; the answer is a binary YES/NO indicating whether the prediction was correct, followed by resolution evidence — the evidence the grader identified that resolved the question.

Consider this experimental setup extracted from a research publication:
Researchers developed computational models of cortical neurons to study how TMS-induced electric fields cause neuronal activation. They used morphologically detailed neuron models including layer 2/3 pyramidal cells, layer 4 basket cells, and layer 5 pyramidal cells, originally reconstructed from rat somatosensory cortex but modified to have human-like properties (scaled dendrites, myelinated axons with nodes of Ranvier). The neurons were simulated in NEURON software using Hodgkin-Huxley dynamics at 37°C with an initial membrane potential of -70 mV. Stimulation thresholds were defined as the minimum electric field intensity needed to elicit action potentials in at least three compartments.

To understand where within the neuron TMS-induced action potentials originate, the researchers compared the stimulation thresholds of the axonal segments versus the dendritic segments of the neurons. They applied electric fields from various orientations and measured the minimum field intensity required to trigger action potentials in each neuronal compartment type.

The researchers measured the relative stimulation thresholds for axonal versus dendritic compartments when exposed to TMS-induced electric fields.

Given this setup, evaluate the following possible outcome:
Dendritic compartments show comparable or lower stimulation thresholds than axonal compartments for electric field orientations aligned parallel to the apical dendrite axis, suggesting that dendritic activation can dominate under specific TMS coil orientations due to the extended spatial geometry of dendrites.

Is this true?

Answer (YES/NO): NO